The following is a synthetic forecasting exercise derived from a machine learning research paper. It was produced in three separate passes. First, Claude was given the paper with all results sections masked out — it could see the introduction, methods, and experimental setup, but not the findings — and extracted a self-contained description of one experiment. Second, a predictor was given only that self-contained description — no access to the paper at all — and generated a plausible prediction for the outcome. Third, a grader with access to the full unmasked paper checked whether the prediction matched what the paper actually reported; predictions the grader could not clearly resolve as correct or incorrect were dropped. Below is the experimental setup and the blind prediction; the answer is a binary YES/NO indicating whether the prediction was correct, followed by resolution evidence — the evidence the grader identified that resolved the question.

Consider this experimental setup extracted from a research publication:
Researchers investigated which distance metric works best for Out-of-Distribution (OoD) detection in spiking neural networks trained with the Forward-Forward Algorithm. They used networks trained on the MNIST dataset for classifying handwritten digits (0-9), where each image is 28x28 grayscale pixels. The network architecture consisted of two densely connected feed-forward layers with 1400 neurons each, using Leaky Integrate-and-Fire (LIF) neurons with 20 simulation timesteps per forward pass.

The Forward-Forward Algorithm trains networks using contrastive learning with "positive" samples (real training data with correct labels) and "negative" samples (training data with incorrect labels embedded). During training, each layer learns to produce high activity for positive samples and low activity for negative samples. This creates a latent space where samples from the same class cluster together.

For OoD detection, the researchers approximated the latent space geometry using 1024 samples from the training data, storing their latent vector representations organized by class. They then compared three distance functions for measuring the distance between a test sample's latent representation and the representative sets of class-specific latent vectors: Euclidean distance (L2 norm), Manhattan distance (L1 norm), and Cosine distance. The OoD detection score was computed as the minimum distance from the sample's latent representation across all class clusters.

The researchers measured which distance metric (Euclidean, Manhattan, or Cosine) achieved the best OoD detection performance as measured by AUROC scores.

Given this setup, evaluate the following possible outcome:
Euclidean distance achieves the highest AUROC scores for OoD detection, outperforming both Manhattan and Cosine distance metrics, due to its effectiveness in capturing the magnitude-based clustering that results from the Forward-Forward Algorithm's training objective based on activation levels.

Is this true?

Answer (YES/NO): NO